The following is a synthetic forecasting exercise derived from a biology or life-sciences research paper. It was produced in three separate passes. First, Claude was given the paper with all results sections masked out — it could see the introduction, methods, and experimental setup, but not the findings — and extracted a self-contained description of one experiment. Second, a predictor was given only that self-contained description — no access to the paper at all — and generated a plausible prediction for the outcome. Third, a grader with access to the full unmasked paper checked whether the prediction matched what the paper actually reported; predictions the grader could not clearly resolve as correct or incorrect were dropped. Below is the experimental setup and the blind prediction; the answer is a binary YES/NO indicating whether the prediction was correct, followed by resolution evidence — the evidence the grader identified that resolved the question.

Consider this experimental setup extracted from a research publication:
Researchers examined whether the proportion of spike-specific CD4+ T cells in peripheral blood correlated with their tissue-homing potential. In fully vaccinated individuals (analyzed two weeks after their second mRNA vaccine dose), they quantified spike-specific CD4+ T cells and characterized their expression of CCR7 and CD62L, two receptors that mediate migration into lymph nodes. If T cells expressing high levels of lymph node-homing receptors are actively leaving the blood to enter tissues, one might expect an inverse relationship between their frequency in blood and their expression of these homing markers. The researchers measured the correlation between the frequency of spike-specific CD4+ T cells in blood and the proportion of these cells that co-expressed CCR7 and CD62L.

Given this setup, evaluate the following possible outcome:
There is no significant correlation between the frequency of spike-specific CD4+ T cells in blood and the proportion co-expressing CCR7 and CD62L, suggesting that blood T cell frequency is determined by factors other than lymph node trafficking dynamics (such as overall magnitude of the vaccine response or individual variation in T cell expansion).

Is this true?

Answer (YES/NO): NO